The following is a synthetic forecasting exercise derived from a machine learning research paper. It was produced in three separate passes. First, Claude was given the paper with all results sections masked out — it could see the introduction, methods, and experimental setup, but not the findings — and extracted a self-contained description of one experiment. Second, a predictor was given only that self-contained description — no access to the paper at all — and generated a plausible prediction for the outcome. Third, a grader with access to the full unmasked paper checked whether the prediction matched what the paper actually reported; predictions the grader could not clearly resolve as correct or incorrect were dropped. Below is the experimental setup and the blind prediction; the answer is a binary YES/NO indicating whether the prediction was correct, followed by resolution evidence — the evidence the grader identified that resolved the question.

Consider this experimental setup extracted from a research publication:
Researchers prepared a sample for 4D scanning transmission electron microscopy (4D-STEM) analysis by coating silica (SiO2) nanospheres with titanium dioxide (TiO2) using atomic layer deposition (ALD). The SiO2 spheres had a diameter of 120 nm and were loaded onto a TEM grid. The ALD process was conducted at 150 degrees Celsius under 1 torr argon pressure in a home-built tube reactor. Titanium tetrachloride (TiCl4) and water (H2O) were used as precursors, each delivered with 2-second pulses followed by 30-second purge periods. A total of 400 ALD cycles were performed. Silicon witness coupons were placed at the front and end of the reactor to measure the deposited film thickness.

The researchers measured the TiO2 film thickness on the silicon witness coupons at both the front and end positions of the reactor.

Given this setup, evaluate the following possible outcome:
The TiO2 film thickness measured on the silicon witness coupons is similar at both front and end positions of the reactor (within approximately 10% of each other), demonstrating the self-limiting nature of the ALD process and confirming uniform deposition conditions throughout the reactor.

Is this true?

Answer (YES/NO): YES